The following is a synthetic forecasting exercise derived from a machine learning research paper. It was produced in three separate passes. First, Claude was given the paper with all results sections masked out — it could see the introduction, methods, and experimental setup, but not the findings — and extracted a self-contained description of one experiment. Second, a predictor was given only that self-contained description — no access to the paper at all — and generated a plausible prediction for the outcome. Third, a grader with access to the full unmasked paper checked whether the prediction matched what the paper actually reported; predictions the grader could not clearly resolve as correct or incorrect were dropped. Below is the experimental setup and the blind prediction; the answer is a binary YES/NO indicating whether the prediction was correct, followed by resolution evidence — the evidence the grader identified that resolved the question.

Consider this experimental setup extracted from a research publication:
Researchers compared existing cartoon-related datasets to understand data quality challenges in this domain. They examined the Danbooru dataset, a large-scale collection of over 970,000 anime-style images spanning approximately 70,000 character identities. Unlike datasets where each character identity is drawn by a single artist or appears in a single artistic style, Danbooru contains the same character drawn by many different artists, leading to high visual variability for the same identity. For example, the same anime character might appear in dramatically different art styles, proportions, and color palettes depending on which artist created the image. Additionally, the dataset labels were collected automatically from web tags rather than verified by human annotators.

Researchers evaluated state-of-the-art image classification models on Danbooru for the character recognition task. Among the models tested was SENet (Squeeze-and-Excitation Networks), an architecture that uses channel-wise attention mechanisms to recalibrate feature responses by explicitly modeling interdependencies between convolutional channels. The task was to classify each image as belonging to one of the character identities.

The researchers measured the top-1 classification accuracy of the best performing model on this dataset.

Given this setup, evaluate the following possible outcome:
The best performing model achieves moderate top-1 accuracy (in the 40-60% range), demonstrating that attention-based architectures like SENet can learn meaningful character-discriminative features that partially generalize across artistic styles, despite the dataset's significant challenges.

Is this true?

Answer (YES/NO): NO